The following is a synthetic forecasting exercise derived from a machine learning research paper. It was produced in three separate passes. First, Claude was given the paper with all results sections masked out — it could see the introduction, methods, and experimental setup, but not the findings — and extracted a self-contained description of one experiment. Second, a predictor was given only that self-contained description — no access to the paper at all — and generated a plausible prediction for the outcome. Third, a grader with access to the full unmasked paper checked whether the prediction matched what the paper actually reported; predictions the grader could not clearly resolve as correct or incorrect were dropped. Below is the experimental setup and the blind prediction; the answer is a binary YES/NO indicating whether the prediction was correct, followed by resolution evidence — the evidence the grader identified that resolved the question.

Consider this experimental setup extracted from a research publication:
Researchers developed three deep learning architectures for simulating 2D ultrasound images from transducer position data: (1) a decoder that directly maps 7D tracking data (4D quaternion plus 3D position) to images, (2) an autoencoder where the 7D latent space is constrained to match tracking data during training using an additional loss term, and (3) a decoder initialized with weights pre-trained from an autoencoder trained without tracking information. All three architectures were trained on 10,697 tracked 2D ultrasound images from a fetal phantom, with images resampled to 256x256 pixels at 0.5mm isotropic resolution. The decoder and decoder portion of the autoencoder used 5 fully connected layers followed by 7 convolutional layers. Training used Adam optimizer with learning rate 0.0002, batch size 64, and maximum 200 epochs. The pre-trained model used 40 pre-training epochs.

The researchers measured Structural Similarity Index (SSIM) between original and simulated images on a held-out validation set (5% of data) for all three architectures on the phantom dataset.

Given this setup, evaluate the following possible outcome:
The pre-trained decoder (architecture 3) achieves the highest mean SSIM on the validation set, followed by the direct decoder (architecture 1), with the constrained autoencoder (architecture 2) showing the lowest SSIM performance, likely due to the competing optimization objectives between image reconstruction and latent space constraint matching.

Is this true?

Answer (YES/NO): NO